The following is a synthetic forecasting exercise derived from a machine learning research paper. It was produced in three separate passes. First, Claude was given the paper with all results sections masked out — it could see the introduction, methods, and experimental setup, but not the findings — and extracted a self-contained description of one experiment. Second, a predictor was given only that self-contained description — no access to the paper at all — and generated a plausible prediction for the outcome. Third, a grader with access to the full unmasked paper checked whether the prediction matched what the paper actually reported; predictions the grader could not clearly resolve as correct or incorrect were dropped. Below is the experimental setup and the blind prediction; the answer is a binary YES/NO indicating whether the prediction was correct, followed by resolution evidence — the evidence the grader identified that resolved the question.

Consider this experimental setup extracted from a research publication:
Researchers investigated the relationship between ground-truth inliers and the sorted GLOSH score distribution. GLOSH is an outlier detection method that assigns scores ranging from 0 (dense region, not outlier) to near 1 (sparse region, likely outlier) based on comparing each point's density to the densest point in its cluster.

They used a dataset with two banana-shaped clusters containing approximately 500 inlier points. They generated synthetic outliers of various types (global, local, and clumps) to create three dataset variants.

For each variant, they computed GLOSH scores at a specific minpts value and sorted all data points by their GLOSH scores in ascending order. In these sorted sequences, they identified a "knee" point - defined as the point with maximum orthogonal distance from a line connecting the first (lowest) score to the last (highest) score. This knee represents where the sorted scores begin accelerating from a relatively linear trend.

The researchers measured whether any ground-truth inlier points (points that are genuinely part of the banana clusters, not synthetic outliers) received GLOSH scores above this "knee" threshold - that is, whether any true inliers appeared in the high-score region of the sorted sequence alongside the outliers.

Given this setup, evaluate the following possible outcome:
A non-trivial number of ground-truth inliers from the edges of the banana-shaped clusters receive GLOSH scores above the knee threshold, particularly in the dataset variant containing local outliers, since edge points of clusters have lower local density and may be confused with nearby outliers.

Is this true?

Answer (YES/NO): NO